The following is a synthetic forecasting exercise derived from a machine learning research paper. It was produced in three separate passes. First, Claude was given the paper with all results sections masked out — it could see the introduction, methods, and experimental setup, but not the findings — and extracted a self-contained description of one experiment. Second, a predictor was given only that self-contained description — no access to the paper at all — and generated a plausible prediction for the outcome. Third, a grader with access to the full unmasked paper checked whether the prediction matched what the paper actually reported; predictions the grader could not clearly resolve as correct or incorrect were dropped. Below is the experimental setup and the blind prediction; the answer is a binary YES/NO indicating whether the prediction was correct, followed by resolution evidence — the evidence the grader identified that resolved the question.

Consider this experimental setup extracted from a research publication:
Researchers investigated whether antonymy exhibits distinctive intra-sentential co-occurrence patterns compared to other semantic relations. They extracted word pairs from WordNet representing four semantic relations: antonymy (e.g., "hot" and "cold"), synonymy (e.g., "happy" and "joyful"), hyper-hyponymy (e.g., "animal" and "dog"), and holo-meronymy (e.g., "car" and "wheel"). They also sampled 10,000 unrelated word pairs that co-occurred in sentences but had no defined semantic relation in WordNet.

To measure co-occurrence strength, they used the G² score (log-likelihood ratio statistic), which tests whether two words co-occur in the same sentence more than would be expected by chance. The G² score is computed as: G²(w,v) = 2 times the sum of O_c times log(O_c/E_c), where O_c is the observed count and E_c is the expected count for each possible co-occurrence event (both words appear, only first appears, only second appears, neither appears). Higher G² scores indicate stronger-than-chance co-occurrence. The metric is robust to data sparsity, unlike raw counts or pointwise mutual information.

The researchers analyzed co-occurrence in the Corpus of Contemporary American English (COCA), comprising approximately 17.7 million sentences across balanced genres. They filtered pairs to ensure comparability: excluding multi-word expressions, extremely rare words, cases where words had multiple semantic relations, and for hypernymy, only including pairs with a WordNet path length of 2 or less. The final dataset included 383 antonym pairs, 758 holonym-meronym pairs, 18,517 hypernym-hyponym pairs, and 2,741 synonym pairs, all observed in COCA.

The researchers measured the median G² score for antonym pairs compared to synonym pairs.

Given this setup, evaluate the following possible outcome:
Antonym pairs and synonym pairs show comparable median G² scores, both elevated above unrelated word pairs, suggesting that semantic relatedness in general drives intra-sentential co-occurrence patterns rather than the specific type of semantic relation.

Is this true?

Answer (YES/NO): NO